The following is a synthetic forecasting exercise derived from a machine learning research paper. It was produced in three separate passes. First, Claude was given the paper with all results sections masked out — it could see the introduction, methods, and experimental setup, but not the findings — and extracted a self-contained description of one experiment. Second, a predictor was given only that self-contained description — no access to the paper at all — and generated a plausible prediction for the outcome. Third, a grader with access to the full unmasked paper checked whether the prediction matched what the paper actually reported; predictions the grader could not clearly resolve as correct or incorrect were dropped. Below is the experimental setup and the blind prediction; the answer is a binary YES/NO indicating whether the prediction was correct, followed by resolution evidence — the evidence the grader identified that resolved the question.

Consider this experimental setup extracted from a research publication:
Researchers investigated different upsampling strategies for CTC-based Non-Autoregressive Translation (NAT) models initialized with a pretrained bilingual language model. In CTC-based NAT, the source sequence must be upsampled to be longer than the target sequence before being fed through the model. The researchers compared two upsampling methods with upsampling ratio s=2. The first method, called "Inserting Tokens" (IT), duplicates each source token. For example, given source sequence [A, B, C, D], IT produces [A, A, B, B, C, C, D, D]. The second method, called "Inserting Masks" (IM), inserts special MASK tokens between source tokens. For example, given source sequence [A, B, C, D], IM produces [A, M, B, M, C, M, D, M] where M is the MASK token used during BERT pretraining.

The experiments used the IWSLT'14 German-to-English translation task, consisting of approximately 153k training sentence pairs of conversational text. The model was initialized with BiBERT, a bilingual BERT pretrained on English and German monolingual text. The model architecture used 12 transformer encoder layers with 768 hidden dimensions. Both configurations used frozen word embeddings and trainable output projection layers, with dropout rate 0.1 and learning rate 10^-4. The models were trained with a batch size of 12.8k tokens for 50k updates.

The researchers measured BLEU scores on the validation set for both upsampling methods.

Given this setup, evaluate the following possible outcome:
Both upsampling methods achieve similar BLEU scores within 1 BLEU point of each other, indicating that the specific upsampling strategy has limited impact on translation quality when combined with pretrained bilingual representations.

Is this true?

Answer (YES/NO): NO